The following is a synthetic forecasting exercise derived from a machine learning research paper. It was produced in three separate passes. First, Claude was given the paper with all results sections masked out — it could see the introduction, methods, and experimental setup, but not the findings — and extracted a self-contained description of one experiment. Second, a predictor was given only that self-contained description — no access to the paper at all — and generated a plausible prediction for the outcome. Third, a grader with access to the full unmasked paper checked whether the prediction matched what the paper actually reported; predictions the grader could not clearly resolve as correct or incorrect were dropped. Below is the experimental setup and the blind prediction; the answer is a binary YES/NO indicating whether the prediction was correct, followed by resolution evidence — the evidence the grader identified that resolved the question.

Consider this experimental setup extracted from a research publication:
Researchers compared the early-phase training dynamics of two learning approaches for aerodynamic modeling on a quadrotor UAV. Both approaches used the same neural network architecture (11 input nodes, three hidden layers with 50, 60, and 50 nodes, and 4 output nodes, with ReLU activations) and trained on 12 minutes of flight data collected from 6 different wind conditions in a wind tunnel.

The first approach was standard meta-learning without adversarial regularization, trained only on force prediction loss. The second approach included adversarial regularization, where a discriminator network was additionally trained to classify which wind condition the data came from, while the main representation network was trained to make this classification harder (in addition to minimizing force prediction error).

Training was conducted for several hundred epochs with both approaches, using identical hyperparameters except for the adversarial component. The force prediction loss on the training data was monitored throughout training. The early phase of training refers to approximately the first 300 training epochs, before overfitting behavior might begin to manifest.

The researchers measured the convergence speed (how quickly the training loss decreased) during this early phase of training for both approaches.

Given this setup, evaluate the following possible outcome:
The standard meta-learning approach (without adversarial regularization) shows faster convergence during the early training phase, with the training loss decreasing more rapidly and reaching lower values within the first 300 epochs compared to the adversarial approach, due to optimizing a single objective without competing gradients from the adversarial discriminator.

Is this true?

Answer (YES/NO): NO